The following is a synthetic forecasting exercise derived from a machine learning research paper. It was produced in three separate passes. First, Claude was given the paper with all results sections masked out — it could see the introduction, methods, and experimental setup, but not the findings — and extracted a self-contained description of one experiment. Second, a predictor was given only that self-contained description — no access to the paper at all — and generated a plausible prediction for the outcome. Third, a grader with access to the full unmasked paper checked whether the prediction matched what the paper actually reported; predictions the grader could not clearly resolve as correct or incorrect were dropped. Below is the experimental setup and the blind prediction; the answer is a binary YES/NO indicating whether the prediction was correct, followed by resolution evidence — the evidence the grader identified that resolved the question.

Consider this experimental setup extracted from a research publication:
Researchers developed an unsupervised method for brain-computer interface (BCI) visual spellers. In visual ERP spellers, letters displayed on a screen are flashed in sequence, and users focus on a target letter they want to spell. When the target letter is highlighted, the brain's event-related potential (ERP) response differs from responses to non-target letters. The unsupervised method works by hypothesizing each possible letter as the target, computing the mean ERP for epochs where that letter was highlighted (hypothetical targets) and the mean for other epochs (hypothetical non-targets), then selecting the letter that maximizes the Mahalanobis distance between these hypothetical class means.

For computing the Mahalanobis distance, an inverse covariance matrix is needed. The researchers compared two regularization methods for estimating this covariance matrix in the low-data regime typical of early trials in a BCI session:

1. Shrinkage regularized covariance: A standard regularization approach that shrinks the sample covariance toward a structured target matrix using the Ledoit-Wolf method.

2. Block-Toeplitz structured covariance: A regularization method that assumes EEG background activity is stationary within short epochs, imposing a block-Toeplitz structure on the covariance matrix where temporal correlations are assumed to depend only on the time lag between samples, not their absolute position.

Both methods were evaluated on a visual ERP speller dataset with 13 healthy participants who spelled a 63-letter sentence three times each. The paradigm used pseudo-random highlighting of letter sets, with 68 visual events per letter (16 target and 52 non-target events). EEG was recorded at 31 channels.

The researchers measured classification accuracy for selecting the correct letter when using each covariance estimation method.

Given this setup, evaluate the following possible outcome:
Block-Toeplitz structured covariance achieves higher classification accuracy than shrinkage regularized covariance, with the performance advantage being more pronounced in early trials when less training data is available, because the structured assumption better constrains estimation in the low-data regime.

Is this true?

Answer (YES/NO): YES